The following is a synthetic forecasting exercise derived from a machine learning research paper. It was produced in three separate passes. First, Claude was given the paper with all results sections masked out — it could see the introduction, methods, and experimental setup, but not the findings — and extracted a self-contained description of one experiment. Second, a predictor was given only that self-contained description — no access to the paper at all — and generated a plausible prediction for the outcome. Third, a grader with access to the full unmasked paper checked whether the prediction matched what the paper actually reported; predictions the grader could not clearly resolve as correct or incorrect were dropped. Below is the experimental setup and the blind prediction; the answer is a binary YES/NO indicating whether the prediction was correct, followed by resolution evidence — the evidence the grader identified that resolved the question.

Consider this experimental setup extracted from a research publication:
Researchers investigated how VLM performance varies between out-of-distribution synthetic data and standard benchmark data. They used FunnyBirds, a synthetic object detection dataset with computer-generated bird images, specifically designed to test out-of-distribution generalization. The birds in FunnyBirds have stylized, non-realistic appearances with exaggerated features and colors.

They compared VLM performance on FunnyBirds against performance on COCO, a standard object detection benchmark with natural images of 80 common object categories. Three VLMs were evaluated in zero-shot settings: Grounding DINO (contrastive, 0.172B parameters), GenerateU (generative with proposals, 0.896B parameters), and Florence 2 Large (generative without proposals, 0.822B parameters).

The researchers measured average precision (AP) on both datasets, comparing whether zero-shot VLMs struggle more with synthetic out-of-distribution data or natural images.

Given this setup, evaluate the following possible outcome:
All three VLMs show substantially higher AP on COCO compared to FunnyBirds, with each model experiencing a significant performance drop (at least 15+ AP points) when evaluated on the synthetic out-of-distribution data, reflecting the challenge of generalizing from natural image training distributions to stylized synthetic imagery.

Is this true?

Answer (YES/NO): NO